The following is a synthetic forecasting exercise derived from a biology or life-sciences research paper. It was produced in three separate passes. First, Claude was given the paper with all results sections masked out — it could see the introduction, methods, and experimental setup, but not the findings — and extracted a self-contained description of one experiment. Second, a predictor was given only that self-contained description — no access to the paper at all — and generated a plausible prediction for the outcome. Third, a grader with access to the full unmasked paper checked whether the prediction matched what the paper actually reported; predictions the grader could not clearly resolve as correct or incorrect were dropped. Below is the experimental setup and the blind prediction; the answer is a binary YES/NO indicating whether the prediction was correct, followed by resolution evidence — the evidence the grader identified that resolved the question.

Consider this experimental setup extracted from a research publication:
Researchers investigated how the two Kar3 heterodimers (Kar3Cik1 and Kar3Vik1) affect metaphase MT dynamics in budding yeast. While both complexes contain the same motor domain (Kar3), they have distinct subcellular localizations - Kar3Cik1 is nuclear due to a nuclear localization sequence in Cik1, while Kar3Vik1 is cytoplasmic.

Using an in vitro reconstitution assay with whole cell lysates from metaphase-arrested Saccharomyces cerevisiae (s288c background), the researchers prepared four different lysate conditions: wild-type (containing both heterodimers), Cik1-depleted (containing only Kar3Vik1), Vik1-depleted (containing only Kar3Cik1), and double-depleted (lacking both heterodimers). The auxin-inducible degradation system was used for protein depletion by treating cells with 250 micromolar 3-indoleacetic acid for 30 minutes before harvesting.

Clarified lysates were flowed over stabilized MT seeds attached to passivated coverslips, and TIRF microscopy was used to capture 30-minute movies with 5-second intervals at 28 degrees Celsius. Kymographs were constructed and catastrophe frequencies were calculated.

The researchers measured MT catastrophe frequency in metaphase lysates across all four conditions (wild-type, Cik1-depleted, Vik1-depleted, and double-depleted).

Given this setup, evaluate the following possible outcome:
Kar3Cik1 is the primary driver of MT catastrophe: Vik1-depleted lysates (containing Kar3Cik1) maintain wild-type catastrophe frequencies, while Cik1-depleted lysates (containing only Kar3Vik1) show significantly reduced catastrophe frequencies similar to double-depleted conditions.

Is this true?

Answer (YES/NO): NO